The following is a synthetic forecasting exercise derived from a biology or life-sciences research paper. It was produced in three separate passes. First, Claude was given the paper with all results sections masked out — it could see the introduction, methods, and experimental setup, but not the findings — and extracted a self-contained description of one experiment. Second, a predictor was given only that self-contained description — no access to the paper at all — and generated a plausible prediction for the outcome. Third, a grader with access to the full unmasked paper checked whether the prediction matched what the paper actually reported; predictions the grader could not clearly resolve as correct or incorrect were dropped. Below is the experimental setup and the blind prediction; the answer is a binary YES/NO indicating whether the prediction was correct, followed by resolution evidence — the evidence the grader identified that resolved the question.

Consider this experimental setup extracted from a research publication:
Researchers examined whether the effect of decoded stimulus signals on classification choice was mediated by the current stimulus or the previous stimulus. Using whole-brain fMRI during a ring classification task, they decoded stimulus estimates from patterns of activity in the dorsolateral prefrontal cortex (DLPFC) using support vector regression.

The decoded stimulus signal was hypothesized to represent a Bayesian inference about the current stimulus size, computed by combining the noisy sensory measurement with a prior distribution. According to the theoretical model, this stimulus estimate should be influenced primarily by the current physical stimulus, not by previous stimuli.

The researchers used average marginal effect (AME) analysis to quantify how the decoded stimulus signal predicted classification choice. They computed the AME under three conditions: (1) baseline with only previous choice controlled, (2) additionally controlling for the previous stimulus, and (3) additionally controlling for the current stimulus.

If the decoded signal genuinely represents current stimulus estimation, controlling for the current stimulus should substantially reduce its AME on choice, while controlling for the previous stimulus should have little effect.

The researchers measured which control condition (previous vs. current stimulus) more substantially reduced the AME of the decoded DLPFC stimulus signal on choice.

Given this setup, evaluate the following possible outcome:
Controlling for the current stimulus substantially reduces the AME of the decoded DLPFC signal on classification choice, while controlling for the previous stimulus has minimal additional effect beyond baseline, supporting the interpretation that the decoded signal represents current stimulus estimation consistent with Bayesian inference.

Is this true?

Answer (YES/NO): YES